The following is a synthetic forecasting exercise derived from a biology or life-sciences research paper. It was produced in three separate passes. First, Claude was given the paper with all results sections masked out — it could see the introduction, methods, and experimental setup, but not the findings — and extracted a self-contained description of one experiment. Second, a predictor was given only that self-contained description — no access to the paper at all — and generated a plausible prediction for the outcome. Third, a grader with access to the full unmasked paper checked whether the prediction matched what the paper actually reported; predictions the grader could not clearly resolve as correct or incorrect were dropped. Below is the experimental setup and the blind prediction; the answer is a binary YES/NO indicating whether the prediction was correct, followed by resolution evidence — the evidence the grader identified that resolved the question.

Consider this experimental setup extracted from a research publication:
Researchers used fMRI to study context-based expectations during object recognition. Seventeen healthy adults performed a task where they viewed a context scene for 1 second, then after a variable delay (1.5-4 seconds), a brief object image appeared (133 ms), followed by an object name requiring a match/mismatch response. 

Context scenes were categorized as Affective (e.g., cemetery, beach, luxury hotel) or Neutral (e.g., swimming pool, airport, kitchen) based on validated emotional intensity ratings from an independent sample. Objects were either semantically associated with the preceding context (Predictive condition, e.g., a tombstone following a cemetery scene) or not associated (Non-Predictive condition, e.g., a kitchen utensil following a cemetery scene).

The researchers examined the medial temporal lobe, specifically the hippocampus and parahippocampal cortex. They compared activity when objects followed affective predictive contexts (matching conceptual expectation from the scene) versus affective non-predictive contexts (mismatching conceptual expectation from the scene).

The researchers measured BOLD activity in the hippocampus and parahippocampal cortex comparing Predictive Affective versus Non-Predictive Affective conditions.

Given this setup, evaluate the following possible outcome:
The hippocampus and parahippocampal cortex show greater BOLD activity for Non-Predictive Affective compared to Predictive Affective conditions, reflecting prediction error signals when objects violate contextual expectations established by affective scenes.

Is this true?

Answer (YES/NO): NO